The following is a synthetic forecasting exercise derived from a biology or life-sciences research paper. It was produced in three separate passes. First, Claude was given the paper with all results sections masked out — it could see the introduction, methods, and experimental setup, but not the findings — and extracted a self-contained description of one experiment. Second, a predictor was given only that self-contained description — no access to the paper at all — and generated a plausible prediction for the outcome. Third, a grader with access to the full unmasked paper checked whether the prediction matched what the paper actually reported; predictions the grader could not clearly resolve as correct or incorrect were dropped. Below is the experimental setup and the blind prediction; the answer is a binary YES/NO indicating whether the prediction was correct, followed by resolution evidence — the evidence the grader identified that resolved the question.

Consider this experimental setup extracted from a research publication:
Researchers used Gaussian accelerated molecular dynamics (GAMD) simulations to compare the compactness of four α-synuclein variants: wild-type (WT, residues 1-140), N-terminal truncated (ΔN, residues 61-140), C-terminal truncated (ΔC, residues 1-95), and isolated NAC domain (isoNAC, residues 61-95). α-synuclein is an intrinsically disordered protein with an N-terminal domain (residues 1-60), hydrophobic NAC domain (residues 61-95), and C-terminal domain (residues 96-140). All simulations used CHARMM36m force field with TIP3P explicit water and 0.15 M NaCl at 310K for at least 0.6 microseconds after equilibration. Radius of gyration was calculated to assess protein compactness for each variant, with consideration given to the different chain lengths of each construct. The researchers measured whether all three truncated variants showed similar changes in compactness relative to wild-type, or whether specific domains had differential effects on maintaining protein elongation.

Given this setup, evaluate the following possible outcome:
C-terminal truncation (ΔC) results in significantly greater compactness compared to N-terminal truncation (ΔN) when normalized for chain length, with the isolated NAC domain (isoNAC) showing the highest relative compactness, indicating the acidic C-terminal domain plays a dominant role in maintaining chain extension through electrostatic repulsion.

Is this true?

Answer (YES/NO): NO